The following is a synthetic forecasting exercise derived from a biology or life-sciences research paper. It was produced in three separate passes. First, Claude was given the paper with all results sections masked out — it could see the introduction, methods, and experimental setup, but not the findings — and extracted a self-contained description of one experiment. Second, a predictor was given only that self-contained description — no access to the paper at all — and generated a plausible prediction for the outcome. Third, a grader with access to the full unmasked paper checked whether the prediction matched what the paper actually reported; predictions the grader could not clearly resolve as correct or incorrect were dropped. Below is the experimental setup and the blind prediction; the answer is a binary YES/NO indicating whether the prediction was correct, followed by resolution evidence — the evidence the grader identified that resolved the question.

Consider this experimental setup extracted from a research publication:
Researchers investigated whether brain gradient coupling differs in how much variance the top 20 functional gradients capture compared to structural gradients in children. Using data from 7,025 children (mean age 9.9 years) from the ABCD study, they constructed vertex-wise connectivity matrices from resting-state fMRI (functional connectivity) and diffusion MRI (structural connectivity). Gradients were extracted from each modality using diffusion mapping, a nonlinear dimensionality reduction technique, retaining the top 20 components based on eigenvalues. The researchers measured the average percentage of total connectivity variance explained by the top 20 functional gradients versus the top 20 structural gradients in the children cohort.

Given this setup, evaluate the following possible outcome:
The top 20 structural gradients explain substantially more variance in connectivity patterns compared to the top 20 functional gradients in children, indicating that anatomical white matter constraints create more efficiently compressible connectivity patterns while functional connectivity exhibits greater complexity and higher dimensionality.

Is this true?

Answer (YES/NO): YES